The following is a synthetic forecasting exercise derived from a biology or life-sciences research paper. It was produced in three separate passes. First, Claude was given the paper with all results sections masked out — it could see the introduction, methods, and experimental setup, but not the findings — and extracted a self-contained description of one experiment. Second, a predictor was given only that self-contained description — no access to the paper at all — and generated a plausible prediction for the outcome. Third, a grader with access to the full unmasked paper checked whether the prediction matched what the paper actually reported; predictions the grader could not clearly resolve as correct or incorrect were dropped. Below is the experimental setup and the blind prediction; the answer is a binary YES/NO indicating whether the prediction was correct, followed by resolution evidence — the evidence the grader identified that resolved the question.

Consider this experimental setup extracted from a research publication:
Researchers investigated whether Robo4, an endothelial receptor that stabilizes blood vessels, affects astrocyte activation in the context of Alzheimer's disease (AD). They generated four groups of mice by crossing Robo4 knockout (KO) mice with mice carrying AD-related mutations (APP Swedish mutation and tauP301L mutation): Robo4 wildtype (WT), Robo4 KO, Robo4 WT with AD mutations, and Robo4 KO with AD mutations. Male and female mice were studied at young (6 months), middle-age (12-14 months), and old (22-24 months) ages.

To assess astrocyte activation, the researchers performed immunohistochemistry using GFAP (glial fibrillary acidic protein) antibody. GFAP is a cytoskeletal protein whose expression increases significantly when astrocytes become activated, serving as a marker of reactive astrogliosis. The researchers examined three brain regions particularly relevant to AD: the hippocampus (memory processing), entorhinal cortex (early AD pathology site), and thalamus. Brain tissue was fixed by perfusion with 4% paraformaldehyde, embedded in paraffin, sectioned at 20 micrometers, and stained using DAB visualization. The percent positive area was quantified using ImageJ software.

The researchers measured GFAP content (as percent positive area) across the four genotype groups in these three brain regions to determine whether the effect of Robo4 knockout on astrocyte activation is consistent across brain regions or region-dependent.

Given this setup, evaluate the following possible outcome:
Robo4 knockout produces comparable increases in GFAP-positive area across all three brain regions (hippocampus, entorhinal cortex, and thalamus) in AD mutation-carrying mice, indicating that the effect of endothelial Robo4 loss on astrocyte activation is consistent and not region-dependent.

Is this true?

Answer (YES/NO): NO